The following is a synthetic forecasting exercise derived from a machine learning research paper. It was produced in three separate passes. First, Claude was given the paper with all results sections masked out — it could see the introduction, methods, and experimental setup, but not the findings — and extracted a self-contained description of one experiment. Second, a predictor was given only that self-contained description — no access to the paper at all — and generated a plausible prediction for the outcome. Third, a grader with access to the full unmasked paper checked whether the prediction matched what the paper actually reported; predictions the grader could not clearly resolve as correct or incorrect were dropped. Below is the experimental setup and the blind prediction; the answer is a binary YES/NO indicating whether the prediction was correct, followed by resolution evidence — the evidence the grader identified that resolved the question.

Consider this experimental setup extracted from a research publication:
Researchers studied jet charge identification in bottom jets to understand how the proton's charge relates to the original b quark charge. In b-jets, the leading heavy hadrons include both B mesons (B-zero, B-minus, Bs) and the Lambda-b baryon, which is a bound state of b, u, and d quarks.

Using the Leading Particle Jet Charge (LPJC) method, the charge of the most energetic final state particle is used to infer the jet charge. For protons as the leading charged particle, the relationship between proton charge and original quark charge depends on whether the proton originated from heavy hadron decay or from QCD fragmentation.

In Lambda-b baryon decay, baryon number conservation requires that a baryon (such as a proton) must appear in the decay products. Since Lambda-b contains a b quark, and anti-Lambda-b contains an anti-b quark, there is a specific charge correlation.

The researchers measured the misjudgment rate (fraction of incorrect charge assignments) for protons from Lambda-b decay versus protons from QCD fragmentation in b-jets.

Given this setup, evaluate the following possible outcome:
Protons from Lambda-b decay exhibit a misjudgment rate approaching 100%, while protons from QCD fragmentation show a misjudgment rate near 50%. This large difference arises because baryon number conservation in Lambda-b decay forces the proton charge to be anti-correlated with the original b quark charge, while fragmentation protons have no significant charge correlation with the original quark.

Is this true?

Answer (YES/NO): NO